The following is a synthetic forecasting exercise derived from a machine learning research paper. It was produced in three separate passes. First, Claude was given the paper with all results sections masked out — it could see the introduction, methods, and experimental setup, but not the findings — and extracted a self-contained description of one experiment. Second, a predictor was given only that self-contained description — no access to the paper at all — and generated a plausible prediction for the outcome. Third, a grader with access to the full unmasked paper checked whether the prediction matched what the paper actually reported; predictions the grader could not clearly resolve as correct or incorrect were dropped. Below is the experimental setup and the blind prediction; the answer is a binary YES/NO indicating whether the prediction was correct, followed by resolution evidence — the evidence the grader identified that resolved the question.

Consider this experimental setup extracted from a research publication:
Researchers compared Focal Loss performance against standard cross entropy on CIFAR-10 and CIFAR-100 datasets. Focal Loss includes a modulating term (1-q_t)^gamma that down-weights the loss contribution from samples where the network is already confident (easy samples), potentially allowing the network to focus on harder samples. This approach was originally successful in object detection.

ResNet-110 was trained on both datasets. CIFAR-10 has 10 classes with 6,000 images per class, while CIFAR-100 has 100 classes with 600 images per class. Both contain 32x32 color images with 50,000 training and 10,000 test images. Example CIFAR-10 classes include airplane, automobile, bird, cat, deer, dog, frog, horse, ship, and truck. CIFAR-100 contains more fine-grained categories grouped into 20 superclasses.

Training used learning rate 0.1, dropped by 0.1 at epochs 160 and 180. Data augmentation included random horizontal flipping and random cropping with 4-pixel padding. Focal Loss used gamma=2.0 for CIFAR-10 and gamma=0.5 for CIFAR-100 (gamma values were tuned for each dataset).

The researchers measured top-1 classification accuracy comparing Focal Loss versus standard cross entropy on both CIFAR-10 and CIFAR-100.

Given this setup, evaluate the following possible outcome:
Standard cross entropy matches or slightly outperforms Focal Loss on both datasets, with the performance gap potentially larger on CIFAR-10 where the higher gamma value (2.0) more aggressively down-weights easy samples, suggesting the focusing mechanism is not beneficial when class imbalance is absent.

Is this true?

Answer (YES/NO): NO